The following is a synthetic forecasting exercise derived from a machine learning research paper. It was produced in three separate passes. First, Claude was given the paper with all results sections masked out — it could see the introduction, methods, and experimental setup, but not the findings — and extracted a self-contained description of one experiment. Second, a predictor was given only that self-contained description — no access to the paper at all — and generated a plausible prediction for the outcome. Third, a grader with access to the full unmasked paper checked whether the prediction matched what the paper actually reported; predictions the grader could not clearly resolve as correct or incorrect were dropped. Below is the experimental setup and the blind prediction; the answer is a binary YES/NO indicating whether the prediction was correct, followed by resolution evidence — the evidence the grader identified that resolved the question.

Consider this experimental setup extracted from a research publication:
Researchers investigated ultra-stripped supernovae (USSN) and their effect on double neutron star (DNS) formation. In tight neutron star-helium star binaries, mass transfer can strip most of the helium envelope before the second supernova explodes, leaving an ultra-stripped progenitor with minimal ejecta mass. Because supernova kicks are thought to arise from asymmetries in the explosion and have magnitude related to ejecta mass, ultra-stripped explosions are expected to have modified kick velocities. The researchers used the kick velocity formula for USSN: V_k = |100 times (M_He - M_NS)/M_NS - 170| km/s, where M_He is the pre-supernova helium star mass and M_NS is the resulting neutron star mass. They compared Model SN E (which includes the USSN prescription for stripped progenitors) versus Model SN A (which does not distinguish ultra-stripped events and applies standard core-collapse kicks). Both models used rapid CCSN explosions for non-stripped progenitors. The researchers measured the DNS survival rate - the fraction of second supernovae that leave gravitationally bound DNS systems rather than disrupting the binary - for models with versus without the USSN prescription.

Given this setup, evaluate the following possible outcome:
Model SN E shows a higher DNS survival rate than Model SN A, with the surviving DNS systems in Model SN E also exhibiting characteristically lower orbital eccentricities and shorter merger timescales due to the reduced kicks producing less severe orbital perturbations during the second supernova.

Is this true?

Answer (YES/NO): NO